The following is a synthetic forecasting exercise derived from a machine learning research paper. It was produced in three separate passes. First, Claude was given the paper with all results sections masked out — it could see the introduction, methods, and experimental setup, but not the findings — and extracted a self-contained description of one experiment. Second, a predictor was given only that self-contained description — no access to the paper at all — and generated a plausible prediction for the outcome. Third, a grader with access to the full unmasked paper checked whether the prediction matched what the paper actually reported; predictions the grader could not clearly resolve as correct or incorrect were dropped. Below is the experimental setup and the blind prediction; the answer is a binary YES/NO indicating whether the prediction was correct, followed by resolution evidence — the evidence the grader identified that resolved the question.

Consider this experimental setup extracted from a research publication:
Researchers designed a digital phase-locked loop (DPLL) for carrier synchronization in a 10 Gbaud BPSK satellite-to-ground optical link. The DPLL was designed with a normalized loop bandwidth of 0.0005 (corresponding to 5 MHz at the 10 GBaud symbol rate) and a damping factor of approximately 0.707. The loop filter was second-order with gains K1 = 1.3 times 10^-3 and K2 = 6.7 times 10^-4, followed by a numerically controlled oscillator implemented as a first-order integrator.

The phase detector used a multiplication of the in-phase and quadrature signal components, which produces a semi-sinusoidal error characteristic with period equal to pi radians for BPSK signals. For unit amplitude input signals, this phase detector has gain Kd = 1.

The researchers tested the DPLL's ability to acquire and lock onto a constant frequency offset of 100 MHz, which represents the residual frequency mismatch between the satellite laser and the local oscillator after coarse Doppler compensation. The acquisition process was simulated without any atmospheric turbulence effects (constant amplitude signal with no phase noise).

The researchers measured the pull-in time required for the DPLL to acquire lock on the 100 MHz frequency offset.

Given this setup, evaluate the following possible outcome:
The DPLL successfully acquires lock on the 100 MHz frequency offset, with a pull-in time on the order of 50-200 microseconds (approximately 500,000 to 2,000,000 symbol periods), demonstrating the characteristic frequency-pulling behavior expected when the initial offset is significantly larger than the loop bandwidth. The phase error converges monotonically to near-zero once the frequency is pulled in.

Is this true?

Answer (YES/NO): NO